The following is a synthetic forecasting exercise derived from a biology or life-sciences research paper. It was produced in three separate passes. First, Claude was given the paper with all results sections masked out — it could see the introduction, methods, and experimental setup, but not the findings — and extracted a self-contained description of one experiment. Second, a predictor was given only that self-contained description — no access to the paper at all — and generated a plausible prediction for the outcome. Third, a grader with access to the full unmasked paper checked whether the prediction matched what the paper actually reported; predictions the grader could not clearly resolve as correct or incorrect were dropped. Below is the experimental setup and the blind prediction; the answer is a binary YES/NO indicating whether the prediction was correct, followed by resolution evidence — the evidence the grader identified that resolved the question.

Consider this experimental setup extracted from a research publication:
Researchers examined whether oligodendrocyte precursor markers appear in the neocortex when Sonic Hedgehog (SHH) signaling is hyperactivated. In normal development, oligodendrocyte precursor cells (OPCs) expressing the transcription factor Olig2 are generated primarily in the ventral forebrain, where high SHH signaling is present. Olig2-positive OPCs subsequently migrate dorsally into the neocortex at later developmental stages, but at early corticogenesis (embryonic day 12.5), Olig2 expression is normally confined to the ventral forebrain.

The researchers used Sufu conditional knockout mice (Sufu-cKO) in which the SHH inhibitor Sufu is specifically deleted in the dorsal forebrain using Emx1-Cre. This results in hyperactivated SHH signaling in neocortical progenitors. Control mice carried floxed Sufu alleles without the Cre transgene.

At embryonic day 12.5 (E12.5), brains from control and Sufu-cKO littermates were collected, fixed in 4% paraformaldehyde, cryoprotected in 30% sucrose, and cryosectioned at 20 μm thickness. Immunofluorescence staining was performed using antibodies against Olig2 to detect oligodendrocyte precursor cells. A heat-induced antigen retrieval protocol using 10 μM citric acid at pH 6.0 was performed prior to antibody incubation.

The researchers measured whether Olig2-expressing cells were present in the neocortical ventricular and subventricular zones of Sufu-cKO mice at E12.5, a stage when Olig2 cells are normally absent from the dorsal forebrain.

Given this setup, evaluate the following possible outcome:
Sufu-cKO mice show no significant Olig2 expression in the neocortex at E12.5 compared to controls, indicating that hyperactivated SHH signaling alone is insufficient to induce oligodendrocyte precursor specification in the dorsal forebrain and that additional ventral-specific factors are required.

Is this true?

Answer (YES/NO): NO